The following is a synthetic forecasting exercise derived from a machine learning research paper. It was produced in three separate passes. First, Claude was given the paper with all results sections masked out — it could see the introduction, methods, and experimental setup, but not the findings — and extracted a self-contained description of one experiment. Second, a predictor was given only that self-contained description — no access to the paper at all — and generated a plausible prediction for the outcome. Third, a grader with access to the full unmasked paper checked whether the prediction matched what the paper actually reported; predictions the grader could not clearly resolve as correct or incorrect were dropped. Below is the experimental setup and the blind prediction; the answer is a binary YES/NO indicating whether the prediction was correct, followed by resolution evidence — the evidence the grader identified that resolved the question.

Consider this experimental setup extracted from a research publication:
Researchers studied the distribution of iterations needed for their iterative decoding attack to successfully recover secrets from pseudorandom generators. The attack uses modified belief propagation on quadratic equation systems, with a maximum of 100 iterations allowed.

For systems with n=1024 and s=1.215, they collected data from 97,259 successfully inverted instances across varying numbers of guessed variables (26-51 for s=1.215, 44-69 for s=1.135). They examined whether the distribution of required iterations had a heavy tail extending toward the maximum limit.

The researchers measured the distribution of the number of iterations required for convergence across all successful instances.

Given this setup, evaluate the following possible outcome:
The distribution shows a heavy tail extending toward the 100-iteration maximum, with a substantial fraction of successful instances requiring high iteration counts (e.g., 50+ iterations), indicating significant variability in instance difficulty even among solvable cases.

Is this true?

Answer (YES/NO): NO